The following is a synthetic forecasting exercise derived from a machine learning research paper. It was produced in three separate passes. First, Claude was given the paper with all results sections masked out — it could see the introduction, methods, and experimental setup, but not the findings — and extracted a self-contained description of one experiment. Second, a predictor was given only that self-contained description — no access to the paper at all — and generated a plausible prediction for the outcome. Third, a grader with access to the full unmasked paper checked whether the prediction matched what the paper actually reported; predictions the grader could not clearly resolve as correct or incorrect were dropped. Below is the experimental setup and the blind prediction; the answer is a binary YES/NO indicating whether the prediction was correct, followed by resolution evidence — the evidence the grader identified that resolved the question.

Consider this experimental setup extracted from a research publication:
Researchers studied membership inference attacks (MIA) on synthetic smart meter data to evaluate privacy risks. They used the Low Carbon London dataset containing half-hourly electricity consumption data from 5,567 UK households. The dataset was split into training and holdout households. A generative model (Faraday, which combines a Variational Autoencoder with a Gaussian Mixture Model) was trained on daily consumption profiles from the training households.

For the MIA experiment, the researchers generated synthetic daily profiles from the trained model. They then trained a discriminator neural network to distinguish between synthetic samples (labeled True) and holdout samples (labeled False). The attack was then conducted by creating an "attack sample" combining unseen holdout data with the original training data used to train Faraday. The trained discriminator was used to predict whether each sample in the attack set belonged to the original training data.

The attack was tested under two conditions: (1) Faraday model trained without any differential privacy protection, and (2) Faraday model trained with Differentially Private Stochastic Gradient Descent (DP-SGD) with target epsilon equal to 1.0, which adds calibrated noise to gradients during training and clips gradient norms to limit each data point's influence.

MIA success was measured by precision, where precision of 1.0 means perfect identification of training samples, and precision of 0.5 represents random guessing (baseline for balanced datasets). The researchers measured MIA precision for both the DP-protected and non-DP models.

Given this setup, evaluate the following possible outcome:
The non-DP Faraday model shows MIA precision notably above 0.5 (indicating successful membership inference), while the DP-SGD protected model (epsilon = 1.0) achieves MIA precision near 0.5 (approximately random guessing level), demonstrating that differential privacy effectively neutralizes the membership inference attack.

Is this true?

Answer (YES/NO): NO